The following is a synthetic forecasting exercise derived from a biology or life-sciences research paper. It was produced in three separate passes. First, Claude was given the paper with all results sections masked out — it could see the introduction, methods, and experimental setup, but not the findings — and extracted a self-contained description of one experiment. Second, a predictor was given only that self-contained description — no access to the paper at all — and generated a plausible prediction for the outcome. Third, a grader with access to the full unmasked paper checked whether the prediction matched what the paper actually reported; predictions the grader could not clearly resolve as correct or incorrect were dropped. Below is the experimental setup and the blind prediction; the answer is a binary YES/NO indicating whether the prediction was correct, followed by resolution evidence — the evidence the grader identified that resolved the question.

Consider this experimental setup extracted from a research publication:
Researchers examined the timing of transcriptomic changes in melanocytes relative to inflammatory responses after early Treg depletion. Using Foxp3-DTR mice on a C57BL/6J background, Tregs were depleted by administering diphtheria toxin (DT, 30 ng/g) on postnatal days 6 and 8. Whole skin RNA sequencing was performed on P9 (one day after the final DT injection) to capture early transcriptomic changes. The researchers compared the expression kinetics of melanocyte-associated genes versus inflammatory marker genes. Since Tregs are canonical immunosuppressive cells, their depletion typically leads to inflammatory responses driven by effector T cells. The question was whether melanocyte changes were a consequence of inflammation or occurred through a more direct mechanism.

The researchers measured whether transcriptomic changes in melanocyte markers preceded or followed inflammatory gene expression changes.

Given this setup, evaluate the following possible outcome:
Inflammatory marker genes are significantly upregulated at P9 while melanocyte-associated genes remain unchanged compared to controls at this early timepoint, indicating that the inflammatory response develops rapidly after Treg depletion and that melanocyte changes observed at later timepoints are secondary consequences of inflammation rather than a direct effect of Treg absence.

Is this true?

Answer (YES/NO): NO